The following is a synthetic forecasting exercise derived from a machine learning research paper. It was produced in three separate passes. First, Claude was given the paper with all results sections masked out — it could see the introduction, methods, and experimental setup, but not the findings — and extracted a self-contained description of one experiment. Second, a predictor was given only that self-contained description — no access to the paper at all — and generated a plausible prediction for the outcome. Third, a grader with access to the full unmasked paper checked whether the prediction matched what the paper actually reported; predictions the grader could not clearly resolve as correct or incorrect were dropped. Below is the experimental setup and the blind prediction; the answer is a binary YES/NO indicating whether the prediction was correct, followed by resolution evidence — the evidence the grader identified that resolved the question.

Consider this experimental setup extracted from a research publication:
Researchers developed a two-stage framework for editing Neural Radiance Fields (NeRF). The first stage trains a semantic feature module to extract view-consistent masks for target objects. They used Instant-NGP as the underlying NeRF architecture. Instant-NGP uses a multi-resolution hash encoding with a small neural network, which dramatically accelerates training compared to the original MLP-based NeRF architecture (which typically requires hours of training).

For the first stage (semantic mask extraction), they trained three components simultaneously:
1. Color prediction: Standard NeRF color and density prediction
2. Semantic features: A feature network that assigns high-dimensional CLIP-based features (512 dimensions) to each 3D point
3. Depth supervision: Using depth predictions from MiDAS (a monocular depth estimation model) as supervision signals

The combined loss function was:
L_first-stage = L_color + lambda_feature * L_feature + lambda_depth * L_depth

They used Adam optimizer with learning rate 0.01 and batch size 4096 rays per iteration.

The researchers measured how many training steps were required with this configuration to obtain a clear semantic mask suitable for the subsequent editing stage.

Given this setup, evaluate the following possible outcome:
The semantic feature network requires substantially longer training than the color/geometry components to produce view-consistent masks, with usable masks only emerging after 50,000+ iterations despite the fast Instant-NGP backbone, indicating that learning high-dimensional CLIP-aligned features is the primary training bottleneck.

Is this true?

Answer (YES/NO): NO